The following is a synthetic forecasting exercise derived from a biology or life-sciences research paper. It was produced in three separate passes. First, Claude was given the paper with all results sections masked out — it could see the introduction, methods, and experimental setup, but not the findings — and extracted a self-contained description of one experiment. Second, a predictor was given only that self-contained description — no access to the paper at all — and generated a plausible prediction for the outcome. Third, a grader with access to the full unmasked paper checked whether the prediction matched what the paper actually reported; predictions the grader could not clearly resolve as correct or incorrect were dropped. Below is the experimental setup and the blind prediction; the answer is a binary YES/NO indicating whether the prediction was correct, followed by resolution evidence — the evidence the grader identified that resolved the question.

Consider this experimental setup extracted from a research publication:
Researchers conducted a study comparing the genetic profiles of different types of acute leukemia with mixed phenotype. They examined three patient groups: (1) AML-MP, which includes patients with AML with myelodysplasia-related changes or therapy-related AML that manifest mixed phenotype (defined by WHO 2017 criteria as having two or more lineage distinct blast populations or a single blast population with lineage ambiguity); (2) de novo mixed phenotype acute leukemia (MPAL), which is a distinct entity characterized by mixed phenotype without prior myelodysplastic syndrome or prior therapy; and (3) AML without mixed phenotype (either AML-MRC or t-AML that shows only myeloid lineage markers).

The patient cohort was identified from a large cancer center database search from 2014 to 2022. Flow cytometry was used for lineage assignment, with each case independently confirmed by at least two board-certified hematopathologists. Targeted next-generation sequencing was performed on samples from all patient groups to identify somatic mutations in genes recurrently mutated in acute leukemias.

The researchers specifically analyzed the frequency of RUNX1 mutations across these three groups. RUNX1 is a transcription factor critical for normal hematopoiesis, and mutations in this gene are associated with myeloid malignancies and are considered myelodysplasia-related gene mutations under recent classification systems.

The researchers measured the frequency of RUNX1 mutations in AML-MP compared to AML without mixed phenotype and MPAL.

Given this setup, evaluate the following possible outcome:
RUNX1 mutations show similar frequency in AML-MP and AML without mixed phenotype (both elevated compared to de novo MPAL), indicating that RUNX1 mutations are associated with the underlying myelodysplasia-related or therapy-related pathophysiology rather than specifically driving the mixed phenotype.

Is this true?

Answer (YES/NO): NO